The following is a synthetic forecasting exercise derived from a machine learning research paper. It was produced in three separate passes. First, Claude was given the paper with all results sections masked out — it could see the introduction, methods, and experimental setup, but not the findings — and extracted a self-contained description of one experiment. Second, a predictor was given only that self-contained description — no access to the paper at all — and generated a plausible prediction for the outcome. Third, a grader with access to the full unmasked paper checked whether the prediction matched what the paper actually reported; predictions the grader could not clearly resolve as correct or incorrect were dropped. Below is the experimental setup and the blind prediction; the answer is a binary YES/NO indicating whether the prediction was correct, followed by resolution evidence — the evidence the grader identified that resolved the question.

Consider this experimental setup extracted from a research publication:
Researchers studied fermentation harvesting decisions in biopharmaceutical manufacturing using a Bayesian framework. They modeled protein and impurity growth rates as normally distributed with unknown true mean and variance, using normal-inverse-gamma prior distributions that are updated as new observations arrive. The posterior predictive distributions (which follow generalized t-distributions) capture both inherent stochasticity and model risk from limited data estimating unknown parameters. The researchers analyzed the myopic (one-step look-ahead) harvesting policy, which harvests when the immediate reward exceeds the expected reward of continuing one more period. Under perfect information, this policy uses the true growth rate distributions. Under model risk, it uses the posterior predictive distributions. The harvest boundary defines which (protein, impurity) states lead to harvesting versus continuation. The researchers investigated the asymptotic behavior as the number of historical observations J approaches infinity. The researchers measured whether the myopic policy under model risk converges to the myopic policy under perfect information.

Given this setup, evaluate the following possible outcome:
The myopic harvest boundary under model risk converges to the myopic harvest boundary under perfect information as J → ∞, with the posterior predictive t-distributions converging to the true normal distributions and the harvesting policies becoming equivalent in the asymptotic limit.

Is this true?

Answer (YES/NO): YES